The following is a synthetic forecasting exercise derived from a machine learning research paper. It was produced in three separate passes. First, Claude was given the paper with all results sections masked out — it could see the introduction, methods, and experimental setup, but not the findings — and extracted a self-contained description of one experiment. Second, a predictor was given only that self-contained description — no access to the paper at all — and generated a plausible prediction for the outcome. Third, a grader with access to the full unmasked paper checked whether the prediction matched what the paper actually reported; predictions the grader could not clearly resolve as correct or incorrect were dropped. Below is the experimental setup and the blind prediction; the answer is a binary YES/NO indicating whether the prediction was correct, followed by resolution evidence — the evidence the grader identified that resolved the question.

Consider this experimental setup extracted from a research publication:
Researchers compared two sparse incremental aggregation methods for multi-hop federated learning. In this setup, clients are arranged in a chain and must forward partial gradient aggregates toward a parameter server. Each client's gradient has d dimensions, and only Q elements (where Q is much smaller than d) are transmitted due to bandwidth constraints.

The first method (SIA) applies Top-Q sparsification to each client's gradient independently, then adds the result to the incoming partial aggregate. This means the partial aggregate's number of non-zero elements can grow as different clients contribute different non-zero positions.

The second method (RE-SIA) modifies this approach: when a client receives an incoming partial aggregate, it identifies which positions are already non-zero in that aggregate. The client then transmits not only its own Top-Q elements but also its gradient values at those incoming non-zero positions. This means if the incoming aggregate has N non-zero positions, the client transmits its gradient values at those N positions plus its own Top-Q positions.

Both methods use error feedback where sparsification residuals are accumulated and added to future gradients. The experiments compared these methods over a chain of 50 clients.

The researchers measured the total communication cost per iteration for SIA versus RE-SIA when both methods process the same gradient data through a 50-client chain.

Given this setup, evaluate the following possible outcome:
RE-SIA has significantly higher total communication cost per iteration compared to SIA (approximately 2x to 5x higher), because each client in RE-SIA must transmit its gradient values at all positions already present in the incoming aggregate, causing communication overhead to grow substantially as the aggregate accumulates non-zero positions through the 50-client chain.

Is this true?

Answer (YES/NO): NO